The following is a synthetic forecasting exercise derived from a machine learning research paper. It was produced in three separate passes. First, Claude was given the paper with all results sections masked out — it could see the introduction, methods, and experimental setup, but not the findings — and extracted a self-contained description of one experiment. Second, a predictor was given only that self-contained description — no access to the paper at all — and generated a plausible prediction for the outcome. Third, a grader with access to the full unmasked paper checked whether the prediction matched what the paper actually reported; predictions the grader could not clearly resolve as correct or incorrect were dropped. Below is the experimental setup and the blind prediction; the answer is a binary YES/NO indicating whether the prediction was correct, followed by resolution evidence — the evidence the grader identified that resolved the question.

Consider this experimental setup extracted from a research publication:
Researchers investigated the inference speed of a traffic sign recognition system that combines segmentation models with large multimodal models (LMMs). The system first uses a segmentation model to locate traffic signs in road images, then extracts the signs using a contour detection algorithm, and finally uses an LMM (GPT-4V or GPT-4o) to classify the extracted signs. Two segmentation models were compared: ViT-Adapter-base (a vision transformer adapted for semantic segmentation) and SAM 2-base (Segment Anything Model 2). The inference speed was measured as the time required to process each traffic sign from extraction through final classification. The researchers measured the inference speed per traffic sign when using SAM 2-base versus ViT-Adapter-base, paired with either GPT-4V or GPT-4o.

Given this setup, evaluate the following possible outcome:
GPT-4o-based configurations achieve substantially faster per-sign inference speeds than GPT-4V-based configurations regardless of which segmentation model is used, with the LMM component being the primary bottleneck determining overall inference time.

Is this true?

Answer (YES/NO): NO